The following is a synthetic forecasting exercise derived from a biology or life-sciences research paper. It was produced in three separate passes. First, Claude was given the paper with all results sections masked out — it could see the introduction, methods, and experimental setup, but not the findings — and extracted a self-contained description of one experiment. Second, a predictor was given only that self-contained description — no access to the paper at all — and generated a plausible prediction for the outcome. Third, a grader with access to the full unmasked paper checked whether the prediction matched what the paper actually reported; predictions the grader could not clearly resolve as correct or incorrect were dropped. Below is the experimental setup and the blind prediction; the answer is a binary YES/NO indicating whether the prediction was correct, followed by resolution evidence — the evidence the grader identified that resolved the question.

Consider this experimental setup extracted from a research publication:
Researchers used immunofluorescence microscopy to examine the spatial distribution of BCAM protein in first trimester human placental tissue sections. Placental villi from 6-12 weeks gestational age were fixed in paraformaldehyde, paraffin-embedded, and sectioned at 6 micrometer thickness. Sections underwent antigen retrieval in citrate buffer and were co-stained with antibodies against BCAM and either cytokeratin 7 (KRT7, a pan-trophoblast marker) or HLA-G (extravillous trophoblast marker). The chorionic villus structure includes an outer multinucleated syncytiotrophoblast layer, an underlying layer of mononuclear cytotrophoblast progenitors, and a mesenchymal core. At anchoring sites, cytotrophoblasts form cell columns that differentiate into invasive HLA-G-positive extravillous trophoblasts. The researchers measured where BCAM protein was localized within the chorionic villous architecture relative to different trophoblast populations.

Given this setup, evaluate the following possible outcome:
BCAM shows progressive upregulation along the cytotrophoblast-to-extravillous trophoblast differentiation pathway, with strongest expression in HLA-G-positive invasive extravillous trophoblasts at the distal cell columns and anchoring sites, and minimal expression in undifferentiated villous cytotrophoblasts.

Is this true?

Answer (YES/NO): NO